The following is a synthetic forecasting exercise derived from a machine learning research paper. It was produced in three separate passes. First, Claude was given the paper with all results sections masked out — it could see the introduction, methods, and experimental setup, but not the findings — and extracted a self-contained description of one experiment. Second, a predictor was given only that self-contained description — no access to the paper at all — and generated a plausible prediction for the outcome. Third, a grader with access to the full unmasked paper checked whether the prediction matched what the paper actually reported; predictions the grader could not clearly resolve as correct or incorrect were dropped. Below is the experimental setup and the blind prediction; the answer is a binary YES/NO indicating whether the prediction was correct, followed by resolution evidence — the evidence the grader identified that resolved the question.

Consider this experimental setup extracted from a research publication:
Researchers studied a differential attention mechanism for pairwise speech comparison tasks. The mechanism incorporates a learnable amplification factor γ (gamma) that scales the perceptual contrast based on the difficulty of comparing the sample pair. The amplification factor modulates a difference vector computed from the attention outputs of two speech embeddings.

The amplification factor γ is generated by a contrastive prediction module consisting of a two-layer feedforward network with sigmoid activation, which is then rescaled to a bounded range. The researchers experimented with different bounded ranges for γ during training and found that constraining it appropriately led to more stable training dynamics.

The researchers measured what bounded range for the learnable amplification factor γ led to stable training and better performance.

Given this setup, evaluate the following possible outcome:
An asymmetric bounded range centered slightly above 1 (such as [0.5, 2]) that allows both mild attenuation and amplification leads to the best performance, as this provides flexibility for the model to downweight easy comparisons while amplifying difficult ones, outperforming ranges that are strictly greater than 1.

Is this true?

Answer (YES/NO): NO